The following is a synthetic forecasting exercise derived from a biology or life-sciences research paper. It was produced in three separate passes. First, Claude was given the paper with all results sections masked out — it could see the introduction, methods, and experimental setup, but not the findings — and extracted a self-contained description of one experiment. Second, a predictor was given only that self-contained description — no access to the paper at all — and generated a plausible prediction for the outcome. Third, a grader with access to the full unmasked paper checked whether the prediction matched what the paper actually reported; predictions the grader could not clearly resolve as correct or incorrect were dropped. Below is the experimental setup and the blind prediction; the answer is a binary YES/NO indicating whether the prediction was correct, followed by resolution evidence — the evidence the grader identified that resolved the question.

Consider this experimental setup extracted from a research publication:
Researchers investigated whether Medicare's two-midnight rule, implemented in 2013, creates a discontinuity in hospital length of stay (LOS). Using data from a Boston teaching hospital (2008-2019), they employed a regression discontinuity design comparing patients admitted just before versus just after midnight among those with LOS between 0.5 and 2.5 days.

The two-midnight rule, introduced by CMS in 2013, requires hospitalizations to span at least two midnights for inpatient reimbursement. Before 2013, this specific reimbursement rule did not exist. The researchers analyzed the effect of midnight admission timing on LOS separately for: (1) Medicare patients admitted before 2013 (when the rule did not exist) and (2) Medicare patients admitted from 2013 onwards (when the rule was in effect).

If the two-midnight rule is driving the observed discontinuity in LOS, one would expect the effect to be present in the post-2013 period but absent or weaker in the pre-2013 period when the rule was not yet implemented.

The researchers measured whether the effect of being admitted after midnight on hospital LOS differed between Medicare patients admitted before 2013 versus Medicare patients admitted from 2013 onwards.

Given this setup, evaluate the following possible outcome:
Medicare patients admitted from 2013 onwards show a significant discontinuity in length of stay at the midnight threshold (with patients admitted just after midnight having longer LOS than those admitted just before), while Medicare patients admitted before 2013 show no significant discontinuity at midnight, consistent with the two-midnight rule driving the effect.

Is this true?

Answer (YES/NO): YES